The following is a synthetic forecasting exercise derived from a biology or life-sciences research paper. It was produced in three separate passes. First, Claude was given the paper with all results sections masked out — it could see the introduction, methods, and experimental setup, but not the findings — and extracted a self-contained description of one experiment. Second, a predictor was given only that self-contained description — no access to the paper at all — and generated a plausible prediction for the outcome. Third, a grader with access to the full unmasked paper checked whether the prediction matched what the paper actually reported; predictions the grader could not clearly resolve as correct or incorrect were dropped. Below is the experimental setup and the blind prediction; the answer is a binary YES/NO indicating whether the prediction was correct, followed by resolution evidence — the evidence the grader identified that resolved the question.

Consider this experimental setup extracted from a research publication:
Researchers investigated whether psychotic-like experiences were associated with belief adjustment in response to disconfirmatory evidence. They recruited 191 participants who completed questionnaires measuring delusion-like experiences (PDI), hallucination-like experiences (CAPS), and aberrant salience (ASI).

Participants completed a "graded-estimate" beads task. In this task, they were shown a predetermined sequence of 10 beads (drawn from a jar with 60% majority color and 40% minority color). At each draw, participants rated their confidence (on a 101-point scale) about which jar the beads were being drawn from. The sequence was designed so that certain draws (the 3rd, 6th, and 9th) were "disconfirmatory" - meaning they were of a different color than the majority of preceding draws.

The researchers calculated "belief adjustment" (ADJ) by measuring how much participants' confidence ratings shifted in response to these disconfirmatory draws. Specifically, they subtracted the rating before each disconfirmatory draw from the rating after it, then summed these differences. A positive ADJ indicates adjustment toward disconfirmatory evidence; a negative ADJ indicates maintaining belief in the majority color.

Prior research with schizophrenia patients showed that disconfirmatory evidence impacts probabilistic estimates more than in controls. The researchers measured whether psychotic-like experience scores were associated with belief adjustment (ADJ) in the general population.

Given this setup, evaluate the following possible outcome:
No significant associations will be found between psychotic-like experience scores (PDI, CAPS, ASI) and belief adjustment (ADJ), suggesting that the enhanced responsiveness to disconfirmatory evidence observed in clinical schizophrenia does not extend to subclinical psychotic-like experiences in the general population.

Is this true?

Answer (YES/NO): YES